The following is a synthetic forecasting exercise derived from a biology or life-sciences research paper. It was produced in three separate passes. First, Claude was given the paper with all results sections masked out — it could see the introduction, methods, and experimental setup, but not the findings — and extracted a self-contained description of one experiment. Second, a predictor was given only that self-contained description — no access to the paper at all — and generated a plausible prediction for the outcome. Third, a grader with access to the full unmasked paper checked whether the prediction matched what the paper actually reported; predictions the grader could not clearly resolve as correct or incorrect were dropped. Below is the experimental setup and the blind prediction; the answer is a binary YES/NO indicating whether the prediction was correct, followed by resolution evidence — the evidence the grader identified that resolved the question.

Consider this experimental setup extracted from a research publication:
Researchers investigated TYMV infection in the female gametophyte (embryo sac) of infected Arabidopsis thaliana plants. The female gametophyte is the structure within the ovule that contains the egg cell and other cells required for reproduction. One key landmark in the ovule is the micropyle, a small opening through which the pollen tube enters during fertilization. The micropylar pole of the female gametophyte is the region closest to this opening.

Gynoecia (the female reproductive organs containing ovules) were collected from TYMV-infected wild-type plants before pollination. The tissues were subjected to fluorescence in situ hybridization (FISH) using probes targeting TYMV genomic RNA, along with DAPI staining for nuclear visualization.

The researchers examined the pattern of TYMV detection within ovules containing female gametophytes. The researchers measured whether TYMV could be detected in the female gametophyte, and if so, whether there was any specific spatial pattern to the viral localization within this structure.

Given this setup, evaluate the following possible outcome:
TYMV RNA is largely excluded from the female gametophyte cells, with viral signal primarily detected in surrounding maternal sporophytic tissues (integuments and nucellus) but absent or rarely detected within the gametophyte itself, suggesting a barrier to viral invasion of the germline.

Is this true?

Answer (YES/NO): NO